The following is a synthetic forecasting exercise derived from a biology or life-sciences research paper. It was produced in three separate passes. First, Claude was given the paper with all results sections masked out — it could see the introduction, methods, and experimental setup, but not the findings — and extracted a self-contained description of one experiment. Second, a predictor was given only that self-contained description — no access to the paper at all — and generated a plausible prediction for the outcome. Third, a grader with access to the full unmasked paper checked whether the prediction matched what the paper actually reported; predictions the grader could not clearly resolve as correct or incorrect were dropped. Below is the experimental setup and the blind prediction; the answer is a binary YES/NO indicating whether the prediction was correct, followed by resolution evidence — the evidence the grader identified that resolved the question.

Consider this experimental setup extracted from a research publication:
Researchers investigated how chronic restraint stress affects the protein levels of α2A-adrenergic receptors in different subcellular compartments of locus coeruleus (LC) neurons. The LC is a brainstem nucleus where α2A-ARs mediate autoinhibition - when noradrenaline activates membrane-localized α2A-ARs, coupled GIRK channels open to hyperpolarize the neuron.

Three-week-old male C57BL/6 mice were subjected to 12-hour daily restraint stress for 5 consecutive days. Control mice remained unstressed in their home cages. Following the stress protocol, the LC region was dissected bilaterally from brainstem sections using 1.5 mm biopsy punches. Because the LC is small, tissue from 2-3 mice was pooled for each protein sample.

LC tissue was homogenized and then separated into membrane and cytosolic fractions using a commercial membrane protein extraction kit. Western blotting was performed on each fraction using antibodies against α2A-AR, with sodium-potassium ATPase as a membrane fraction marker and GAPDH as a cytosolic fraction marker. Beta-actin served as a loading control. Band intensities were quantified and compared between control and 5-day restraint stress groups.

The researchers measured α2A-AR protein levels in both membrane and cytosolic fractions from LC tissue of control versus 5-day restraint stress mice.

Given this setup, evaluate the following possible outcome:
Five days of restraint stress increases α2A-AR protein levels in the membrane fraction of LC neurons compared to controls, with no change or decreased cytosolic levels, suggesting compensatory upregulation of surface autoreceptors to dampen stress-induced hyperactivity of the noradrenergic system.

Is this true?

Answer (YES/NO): NO